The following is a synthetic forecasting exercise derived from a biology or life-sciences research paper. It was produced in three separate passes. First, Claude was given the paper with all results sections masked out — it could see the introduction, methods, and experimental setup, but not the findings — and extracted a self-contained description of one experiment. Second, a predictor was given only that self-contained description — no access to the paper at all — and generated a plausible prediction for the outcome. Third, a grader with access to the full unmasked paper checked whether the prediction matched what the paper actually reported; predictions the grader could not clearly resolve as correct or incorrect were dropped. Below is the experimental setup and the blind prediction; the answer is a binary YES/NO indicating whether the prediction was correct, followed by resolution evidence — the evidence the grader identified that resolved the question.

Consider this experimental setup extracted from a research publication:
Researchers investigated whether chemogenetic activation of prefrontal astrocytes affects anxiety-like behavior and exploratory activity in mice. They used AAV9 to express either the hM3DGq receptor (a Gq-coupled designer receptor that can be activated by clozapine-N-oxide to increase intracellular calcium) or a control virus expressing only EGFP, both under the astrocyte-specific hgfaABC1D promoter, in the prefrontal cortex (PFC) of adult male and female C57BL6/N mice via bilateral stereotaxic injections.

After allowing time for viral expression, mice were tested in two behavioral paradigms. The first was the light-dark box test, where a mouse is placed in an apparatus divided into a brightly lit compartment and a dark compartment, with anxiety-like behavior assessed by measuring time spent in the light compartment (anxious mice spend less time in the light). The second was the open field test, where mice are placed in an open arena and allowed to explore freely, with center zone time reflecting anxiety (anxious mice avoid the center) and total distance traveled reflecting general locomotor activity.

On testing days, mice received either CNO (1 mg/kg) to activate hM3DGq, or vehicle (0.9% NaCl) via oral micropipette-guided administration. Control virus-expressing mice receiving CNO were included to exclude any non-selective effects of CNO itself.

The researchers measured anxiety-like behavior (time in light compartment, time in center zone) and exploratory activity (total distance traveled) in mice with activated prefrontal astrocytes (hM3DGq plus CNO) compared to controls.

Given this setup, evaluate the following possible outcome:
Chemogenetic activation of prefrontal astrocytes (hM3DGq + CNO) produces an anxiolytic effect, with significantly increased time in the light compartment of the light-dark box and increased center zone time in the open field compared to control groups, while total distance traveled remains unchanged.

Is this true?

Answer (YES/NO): NO